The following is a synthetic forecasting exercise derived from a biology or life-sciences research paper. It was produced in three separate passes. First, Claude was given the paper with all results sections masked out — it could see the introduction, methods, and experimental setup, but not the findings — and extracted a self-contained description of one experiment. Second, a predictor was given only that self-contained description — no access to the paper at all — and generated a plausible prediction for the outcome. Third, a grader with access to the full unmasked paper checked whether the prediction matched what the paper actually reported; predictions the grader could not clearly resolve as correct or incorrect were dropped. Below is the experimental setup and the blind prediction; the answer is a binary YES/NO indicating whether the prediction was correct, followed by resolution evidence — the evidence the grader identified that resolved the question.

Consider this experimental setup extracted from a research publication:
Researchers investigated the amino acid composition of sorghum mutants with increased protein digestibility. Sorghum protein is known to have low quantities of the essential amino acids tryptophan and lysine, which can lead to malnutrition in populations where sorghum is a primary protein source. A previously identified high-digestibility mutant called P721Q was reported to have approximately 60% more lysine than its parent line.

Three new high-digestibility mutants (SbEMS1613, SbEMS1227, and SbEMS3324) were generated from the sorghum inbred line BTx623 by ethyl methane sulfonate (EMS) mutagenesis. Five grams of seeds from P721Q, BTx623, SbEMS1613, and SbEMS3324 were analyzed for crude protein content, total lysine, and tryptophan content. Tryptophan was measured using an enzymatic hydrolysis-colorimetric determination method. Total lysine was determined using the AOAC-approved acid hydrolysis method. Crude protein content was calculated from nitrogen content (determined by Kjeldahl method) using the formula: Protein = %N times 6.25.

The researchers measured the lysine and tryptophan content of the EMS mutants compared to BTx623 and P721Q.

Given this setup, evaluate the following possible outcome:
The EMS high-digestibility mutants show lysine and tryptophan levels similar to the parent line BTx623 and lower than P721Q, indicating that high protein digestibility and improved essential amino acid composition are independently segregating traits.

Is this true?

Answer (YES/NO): NO